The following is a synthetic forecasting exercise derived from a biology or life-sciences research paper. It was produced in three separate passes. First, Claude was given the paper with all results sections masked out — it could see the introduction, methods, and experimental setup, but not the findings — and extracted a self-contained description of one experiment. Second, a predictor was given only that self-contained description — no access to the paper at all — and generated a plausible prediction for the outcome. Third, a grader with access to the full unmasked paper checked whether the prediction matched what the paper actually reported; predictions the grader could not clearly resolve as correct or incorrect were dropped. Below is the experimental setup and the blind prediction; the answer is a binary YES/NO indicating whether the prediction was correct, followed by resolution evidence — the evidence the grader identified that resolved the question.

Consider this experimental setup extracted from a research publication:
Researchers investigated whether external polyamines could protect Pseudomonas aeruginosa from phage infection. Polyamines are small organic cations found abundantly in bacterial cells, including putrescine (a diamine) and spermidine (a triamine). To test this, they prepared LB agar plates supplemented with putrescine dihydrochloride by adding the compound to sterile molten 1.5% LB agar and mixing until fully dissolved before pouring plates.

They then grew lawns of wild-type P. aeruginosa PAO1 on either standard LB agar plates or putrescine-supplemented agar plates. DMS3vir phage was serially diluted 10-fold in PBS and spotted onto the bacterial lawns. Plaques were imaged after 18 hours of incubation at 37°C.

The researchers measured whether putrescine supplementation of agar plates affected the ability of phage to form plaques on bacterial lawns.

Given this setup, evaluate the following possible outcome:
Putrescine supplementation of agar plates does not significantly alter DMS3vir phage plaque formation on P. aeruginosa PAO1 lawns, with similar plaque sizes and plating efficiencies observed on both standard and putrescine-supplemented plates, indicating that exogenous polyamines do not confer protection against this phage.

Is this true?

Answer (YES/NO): NO